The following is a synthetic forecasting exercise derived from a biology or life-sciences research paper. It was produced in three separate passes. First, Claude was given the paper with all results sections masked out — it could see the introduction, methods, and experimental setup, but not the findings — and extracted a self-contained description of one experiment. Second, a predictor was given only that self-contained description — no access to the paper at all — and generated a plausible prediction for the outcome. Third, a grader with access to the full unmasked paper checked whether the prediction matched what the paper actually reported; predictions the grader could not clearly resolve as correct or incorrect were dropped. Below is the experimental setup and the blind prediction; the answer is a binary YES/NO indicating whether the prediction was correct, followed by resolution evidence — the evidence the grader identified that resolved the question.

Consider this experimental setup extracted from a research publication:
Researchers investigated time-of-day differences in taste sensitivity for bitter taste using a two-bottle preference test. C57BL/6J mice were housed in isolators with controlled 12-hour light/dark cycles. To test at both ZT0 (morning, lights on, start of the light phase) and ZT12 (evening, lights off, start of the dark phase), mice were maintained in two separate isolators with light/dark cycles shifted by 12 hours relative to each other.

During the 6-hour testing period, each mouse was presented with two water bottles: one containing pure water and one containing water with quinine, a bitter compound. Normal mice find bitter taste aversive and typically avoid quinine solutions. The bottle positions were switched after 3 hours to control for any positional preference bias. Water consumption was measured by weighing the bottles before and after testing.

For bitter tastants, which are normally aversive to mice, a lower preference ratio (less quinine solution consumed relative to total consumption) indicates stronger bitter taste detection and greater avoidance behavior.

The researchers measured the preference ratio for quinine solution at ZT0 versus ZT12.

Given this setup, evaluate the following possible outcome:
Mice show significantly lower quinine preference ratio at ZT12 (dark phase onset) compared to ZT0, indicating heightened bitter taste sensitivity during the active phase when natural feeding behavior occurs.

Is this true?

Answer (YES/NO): NO